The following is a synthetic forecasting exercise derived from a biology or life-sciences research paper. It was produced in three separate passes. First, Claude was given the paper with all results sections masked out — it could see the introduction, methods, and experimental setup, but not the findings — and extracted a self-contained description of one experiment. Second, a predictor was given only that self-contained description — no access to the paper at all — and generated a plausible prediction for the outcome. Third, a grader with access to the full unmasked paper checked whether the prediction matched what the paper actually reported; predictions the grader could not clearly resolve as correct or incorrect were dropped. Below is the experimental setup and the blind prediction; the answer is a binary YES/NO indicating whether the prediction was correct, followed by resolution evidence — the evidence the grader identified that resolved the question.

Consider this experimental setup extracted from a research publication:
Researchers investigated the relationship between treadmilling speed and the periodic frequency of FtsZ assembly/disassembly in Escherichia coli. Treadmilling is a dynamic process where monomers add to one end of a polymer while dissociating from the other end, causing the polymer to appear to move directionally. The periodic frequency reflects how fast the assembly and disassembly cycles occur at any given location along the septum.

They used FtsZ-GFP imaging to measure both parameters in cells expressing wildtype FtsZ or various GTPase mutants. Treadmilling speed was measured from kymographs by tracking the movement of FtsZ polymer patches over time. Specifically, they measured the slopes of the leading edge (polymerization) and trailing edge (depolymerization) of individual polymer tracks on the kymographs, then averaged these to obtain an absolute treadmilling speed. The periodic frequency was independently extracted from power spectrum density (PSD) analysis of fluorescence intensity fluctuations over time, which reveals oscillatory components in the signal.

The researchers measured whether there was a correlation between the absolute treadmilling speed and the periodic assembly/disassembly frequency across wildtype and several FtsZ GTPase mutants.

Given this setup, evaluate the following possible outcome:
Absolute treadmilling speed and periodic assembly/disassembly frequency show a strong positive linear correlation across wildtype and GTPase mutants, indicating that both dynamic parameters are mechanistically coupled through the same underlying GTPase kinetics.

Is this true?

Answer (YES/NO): YES